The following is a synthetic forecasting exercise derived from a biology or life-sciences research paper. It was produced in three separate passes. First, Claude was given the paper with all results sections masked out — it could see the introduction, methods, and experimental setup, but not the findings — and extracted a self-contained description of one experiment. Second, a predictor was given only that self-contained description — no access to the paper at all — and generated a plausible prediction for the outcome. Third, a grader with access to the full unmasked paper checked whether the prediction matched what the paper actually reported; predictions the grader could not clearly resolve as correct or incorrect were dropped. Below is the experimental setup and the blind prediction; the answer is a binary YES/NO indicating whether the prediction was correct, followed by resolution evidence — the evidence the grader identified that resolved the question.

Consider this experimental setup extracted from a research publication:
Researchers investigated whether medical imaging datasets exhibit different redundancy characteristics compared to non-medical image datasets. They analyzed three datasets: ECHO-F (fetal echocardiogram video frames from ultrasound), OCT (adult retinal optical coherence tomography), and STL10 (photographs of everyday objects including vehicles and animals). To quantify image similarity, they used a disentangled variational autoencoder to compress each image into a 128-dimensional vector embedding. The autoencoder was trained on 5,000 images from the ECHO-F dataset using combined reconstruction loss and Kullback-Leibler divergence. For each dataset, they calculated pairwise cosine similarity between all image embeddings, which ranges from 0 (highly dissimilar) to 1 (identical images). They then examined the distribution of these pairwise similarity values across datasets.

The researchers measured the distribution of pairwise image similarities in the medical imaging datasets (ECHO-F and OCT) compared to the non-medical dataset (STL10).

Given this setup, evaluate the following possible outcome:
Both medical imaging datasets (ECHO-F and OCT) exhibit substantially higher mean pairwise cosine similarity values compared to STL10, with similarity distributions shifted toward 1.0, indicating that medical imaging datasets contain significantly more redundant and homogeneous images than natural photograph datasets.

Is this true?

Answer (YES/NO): YES